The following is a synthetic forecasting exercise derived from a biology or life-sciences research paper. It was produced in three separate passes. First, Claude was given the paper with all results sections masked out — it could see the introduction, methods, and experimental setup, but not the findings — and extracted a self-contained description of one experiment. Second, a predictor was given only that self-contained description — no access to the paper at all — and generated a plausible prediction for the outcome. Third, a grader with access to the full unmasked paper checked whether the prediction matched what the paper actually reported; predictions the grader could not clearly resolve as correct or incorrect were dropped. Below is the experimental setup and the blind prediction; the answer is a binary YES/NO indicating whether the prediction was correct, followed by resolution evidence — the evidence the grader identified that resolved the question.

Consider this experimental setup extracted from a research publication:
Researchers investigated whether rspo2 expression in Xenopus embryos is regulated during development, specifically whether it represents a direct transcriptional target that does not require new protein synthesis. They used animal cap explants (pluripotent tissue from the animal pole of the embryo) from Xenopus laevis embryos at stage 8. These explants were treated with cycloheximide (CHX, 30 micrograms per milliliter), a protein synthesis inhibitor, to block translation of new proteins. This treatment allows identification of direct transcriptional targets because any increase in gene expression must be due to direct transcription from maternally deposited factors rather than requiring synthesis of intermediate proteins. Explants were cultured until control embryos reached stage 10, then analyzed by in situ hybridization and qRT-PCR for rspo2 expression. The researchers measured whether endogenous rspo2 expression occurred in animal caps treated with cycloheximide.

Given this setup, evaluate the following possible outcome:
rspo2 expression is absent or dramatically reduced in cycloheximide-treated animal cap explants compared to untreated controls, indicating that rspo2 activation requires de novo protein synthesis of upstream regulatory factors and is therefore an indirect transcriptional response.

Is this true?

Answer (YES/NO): YES